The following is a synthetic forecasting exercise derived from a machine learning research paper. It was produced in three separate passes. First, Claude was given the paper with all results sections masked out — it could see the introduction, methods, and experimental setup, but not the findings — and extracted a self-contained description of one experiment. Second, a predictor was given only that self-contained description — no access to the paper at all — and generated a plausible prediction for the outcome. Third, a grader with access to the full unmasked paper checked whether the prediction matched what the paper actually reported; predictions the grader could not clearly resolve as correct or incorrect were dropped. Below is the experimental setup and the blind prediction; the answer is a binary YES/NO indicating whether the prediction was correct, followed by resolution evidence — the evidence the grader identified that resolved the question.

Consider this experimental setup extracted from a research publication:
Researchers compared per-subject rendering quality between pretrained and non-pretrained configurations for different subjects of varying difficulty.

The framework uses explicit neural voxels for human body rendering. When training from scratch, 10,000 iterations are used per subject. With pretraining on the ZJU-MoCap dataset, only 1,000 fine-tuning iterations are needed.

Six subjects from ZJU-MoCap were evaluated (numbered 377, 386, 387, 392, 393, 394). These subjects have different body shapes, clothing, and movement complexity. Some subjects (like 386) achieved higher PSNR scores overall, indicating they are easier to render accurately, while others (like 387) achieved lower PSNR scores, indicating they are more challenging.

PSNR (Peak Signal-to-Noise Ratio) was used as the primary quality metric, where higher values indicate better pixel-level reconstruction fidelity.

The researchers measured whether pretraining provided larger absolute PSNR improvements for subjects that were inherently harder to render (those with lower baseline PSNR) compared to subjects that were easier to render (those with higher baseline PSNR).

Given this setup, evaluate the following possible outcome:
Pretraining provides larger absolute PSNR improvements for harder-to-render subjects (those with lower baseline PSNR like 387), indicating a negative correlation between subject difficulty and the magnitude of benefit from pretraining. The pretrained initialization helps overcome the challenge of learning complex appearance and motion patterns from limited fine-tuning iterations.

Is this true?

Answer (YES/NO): NO